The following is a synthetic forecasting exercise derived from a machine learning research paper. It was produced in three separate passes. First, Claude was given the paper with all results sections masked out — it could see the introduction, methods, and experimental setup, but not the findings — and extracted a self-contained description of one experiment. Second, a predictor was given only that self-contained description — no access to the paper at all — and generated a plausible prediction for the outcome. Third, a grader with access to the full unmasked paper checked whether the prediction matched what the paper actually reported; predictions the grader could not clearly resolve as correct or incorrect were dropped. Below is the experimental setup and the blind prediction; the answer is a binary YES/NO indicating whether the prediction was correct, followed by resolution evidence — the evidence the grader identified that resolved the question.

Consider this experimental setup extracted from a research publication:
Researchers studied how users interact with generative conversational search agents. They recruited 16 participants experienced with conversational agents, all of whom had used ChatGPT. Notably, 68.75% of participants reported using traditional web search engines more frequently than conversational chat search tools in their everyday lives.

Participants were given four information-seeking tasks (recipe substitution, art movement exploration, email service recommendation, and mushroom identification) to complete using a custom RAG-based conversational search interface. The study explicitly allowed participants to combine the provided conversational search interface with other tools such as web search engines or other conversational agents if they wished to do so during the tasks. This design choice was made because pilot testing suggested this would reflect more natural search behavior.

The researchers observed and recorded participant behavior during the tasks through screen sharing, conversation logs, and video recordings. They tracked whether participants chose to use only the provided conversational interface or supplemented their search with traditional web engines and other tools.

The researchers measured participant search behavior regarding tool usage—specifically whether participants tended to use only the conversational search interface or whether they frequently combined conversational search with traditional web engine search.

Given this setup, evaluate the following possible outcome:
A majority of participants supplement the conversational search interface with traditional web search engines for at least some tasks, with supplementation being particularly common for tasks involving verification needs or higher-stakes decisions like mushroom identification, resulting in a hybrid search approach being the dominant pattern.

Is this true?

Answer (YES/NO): YES